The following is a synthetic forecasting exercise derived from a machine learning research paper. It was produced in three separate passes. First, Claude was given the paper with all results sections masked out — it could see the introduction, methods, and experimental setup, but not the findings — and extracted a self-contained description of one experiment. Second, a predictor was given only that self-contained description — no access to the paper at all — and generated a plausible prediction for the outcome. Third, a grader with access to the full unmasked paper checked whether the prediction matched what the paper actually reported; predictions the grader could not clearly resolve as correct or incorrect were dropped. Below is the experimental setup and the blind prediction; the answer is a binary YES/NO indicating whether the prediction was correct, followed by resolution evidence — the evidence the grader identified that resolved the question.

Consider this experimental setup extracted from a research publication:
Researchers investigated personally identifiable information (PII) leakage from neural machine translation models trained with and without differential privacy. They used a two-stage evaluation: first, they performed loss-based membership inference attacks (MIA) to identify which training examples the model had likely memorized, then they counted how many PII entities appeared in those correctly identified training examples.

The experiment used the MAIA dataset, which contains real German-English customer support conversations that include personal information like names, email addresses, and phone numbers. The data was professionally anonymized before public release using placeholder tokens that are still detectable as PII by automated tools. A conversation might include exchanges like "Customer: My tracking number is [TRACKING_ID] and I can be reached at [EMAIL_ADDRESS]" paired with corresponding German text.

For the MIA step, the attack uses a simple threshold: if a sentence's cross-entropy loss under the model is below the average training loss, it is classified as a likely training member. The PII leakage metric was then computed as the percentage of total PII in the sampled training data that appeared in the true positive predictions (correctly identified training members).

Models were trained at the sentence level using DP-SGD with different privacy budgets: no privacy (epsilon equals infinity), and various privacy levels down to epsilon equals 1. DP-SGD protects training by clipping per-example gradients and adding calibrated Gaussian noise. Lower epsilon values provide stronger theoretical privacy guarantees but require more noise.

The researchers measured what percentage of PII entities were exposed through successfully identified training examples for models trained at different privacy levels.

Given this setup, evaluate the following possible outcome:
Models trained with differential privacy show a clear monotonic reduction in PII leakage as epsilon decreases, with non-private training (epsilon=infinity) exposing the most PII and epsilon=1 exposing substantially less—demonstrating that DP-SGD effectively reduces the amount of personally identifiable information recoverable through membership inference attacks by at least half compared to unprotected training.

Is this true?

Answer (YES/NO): YES